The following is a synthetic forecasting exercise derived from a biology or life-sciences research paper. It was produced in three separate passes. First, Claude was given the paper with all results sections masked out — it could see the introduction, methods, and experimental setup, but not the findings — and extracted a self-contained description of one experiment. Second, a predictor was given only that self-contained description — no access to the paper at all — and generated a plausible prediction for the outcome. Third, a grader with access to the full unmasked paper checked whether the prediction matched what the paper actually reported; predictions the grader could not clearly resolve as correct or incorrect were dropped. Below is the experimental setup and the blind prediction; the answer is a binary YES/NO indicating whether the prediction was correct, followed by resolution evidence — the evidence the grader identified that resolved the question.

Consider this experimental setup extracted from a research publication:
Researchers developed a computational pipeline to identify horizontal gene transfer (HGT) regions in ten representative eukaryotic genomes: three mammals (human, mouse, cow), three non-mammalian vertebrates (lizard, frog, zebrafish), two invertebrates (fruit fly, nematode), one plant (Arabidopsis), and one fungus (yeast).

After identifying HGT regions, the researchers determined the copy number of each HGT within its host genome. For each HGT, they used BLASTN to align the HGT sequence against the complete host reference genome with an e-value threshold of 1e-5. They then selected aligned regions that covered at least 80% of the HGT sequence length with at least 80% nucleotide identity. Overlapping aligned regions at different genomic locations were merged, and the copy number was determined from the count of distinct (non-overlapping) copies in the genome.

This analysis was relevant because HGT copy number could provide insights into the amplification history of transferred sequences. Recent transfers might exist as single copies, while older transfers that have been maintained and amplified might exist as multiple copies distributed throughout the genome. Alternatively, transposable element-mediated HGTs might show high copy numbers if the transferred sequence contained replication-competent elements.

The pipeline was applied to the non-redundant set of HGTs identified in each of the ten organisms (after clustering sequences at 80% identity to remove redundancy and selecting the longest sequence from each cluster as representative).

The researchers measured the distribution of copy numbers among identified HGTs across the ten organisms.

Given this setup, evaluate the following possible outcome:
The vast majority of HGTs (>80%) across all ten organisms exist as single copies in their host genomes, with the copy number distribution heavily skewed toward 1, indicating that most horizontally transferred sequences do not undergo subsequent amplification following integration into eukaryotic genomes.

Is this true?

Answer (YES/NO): NO